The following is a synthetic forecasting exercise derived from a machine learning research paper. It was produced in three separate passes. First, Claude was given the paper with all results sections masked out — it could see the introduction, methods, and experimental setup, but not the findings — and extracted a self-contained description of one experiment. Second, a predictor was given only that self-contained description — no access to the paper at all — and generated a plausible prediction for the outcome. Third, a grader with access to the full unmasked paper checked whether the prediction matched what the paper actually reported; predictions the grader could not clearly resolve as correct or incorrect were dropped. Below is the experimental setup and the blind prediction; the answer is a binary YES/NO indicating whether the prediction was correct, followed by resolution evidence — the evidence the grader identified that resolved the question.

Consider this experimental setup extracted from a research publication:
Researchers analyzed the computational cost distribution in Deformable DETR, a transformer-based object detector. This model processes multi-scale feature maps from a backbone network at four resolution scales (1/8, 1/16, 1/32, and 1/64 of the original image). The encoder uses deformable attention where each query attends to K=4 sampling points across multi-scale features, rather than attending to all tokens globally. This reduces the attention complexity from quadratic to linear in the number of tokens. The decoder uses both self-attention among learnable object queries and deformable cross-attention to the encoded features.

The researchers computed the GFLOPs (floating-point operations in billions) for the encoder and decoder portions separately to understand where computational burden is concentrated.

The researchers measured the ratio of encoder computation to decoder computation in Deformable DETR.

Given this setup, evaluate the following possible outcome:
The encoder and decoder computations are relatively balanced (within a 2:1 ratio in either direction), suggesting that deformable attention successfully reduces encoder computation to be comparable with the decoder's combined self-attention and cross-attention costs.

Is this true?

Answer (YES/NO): NO